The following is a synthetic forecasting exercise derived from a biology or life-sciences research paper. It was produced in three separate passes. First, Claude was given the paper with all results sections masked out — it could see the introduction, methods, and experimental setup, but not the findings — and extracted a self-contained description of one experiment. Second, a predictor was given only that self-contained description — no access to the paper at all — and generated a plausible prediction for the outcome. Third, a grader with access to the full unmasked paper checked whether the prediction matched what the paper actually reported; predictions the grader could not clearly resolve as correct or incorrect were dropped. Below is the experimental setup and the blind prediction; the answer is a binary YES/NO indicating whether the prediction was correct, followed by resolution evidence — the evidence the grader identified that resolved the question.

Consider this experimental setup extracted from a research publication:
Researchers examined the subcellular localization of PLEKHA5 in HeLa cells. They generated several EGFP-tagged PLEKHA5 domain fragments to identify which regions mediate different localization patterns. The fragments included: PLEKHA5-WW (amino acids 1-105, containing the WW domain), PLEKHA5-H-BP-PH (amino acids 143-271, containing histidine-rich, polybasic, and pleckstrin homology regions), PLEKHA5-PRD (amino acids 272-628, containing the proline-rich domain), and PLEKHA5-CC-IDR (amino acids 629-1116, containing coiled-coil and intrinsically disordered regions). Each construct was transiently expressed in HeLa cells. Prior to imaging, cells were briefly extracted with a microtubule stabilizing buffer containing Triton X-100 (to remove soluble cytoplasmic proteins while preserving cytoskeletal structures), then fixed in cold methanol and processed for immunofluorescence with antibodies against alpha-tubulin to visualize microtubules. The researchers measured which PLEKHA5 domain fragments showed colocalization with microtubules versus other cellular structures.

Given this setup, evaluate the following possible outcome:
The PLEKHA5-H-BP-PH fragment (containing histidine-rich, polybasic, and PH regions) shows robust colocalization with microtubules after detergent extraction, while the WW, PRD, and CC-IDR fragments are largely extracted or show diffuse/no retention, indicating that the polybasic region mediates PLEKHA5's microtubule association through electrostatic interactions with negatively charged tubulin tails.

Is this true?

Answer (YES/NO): NO